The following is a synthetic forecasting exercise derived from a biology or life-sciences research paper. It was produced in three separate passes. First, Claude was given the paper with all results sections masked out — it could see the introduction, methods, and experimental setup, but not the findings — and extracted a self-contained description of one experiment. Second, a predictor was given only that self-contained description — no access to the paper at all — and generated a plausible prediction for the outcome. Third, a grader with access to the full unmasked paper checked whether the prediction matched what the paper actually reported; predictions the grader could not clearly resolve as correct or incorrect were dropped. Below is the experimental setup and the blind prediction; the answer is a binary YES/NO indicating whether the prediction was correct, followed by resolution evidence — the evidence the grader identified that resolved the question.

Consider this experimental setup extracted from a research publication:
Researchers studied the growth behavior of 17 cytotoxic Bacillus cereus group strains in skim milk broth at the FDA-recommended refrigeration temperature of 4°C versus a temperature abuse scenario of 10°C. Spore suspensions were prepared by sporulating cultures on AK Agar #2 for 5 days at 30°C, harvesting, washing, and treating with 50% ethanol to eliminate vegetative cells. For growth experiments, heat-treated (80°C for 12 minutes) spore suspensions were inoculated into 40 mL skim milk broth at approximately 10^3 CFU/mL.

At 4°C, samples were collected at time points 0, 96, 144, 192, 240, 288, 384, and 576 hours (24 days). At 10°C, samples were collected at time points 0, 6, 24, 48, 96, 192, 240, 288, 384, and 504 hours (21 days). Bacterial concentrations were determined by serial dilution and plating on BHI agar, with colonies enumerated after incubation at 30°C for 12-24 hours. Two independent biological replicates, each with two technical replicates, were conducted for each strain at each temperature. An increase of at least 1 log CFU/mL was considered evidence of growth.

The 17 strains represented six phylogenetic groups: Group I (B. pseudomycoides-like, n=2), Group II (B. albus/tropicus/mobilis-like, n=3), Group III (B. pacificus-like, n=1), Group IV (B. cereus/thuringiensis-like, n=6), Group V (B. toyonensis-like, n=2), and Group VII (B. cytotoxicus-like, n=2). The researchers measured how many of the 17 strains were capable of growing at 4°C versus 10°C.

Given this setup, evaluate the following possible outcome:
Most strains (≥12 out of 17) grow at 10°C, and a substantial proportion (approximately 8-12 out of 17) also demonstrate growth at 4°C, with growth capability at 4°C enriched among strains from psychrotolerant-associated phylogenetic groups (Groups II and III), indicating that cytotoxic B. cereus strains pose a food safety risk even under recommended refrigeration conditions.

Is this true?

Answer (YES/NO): NO